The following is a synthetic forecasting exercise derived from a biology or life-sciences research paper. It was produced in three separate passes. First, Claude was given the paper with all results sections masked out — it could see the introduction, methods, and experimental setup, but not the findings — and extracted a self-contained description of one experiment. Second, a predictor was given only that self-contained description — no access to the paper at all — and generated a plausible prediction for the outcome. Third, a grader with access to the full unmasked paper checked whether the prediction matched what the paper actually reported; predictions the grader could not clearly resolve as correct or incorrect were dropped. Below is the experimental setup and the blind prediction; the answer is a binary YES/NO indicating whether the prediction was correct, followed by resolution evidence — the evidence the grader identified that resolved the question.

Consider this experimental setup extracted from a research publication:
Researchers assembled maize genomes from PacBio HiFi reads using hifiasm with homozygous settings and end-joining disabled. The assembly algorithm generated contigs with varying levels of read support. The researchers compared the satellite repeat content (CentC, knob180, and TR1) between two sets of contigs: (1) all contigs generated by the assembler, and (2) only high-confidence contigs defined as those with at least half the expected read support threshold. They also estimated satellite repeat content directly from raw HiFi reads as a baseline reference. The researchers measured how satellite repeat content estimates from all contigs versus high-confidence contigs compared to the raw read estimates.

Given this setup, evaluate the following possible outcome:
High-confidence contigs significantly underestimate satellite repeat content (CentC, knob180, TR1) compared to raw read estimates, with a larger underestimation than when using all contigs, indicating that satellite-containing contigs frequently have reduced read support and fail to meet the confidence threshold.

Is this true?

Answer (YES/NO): NO